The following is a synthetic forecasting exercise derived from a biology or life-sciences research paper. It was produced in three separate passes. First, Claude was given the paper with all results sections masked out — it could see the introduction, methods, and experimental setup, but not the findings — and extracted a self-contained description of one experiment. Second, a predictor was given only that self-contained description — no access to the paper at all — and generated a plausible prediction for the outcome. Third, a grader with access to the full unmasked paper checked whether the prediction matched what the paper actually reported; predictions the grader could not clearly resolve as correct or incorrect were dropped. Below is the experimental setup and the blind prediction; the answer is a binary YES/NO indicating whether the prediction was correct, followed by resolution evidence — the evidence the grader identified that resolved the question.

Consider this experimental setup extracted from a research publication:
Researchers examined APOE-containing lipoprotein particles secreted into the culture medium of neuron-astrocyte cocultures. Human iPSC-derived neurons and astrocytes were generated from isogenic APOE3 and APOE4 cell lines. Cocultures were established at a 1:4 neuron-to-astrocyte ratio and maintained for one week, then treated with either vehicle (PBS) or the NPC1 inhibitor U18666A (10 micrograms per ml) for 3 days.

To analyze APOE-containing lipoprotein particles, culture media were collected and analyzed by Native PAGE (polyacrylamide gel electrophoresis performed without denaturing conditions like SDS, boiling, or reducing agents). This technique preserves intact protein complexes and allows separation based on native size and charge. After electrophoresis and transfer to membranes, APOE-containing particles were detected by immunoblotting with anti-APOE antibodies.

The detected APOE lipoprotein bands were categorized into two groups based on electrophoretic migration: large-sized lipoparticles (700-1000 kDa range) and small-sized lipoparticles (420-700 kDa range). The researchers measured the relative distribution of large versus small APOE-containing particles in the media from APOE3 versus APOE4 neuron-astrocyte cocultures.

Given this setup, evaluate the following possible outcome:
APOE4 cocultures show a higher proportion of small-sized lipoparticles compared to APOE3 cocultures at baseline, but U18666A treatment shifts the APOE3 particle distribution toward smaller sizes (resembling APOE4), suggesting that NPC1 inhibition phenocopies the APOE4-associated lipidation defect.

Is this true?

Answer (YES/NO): NO